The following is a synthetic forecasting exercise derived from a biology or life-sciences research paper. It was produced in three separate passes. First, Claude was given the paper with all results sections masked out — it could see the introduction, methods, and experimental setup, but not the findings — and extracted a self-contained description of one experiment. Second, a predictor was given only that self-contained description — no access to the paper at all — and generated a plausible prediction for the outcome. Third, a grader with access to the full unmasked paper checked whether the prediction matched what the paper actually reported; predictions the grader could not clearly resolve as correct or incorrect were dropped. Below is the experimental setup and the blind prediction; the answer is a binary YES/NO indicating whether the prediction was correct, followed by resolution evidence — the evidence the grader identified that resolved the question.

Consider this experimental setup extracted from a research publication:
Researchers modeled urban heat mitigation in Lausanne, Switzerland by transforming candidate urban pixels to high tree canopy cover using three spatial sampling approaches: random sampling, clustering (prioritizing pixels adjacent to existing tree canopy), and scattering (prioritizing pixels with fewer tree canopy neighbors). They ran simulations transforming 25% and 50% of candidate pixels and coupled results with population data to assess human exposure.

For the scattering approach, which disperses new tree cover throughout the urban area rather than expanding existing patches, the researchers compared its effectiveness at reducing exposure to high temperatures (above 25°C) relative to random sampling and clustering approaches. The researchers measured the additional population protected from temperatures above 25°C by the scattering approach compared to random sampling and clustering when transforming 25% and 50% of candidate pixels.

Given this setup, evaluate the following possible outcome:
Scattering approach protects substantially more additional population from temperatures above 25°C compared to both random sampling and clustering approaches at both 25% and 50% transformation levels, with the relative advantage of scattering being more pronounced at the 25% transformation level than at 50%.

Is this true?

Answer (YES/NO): NO